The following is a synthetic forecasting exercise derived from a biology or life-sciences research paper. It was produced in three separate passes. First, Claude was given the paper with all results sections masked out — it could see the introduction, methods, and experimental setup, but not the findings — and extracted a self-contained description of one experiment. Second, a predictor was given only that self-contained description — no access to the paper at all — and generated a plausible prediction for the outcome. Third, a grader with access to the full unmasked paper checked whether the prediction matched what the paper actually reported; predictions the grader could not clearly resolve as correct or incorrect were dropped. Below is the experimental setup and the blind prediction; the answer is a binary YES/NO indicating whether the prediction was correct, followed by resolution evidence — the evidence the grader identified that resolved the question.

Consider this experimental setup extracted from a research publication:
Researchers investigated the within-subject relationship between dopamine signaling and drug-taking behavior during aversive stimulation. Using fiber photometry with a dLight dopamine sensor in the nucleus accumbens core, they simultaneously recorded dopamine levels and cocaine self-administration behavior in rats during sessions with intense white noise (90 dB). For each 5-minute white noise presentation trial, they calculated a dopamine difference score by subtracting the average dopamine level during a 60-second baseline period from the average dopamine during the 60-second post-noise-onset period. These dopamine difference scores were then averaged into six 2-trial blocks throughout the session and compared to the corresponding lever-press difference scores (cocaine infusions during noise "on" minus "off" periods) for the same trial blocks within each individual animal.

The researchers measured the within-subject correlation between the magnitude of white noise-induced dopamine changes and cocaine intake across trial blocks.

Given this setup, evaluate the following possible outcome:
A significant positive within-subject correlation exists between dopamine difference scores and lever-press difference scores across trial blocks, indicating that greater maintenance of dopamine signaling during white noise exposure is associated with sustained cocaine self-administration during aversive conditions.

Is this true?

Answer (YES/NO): NO